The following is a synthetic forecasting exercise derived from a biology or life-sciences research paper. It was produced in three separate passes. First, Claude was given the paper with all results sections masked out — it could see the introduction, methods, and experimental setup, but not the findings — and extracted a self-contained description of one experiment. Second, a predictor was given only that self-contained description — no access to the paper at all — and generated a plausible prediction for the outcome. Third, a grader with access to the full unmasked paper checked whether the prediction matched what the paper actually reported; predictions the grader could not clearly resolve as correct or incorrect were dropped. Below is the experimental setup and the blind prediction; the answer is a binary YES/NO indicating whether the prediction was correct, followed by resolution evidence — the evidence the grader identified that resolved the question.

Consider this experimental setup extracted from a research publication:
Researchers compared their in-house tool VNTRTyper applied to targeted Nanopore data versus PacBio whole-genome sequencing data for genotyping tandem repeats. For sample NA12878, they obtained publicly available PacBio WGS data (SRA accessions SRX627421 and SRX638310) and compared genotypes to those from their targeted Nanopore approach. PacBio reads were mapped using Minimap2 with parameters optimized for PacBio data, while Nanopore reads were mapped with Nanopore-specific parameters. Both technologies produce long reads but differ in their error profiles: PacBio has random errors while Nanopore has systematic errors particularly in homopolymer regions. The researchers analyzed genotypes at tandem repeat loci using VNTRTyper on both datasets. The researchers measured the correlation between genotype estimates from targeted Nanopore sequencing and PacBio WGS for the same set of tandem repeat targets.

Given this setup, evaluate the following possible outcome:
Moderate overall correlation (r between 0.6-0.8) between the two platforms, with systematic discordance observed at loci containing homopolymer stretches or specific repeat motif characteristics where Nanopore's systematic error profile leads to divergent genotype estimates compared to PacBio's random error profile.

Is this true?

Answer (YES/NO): NO